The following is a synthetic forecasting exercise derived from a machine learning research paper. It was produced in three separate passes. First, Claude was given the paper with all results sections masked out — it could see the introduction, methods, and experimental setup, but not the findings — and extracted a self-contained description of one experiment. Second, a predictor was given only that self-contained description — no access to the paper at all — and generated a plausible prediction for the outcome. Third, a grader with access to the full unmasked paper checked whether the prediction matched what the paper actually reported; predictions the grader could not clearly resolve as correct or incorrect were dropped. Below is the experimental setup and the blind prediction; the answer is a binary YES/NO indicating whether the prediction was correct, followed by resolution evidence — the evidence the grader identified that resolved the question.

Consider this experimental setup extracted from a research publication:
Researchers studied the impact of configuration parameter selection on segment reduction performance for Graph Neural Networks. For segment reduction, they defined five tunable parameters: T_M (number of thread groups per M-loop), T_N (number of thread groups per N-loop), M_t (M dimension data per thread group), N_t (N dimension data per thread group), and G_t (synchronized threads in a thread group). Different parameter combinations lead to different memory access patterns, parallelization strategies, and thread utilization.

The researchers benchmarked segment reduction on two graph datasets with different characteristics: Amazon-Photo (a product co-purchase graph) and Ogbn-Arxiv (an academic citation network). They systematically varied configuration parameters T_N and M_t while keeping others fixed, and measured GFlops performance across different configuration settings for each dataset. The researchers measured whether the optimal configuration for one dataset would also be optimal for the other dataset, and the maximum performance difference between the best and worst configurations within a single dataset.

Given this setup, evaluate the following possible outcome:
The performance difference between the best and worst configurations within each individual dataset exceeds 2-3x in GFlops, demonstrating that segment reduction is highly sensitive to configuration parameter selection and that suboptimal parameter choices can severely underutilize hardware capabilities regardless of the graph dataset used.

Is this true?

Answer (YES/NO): NO